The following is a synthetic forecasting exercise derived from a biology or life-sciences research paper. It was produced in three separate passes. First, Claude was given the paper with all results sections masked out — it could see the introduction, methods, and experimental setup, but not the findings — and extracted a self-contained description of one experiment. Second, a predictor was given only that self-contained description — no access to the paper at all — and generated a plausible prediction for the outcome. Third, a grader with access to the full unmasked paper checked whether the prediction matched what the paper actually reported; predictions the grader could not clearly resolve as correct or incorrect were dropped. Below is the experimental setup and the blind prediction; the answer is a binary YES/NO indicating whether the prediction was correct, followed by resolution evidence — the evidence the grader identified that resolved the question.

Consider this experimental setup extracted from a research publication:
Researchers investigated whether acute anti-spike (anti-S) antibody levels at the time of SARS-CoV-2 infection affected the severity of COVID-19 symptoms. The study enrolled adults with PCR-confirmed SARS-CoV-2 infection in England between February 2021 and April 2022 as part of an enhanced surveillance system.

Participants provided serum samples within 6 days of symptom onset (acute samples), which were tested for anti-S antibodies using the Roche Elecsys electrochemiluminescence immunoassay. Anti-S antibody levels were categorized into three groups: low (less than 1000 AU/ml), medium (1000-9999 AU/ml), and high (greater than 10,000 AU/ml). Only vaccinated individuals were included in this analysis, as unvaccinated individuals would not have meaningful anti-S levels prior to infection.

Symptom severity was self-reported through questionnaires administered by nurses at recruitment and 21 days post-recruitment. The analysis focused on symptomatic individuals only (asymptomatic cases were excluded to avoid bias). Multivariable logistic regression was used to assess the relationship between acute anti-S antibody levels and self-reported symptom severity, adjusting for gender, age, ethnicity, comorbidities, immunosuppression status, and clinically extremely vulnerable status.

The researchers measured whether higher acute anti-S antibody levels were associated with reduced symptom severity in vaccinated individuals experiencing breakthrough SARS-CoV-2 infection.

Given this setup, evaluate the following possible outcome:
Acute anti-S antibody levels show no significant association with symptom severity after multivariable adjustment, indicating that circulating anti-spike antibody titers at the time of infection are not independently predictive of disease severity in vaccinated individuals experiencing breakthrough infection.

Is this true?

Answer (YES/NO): YES